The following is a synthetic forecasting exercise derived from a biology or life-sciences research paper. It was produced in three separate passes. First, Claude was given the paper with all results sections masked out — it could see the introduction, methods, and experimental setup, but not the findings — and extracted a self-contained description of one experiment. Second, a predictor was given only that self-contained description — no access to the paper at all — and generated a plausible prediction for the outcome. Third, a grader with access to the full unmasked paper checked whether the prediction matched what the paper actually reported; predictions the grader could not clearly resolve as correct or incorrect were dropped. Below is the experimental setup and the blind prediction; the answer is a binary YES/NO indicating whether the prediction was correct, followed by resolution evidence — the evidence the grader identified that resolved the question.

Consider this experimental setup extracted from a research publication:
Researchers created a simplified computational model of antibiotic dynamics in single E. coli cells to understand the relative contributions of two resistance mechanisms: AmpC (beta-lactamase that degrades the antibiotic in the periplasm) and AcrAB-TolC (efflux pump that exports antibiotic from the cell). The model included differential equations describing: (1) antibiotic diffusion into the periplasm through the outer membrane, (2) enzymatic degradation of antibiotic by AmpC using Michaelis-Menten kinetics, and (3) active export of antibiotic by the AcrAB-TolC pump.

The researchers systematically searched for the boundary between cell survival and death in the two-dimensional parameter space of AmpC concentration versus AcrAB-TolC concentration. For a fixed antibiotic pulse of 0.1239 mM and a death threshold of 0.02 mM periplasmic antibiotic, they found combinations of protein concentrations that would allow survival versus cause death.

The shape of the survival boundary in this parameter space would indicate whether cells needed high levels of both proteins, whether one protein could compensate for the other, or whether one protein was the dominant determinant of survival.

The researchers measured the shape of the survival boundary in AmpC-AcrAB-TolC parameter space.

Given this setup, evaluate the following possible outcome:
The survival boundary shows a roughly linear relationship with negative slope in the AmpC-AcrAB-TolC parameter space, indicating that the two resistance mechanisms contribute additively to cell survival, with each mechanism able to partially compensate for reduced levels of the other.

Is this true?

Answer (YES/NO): NO